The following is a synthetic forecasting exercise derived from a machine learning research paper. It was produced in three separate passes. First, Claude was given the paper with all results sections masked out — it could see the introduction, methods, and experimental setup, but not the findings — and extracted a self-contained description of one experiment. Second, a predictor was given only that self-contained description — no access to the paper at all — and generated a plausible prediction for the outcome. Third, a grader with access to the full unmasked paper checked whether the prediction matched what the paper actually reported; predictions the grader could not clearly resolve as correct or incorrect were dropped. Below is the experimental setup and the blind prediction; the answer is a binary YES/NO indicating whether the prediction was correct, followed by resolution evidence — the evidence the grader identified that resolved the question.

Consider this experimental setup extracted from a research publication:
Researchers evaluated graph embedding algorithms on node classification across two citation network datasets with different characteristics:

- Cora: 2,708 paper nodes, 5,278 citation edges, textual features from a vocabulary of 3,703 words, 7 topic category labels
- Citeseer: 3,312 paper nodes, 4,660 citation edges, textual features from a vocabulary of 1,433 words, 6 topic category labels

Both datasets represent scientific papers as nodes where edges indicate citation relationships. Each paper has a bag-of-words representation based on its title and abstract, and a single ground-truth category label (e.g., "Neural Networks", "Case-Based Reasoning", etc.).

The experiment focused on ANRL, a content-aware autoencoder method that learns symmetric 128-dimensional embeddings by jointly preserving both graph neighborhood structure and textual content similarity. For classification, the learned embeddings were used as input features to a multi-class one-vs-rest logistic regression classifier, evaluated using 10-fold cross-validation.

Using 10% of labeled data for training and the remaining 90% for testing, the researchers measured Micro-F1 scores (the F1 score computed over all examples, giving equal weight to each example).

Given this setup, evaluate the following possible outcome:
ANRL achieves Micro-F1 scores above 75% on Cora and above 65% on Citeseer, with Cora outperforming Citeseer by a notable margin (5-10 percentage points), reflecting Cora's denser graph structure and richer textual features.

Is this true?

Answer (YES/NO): NO